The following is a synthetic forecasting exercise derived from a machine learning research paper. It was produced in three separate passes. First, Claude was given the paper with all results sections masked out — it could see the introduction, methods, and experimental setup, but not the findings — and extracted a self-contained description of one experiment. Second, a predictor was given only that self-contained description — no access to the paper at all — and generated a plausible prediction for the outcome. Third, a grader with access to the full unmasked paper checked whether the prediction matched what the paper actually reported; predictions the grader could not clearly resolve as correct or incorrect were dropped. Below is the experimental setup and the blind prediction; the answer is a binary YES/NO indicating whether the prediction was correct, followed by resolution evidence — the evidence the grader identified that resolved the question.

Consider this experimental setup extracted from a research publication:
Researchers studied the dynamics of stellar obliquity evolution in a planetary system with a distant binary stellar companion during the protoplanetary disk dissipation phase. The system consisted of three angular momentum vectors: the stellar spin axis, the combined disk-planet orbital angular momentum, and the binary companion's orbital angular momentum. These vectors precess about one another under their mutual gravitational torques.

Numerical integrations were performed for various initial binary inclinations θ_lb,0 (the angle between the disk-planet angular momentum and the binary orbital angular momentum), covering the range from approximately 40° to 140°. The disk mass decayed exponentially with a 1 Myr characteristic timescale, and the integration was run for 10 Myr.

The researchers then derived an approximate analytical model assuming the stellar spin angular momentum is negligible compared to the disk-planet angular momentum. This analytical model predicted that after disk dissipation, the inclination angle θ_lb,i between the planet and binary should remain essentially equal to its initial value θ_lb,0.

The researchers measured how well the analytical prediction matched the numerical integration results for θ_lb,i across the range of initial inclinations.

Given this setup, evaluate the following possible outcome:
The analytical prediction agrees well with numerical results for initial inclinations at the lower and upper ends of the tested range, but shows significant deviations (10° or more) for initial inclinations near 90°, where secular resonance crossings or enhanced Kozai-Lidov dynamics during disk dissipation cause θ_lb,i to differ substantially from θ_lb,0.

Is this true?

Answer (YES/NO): NO